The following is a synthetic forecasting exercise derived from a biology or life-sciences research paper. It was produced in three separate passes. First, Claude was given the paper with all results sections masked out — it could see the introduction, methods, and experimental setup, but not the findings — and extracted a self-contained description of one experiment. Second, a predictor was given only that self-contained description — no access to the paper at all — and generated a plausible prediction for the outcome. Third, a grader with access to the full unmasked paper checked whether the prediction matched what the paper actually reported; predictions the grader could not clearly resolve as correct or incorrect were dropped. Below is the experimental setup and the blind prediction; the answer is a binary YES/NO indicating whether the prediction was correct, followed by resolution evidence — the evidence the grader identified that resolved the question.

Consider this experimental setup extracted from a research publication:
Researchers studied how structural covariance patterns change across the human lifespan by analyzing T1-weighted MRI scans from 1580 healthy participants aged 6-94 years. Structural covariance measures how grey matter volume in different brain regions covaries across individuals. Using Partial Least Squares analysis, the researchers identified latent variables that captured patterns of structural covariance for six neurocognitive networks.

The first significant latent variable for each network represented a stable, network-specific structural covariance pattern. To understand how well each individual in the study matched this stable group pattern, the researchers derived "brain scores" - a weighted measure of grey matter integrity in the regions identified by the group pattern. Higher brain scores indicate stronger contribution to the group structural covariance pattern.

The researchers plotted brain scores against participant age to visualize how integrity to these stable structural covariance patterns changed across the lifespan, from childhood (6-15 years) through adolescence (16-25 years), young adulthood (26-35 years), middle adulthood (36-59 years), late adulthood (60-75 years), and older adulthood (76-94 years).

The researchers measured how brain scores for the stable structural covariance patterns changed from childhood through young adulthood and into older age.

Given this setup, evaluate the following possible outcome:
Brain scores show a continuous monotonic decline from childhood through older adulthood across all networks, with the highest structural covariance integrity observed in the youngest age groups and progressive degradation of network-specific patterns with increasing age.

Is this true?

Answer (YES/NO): NO